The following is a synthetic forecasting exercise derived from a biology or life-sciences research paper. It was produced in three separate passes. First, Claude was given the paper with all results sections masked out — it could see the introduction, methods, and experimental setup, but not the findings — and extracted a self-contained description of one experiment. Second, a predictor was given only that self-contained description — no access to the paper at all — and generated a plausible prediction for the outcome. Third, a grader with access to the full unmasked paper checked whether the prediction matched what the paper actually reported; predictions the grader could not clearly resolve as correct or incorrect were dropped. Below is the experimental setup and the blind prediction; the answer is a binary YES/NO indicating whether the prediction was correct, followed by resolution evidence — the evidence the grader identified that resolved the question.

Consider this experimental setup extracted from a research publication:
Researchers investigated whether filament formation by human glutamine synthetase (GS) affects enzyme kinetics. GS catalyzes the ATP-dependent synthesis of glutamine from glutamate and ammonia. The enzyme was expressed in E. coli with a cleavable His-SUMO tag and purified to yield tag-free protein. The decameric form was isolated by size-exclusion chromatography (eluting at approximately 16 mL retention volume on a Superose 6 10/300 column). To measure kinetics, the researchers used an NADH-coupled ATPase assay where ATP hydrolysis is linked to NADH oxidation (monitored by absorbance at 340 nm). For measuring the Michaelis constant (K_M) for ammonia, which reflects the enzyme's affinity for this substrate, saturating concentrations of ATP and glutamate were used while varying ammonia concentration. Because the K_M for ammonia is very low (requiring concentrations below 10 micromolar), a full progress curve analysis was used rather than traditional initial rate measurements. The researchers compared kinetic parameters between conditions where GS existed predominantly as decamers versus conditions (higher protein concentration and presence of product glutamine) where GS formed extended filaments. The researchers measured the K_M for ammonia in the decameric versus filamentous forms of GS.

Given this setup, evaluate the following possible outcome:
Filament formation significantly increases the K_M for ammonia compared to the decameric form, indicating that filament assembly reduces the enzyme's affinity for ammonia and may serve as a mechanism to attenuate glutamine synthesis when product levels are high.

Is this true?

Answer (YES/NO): YES